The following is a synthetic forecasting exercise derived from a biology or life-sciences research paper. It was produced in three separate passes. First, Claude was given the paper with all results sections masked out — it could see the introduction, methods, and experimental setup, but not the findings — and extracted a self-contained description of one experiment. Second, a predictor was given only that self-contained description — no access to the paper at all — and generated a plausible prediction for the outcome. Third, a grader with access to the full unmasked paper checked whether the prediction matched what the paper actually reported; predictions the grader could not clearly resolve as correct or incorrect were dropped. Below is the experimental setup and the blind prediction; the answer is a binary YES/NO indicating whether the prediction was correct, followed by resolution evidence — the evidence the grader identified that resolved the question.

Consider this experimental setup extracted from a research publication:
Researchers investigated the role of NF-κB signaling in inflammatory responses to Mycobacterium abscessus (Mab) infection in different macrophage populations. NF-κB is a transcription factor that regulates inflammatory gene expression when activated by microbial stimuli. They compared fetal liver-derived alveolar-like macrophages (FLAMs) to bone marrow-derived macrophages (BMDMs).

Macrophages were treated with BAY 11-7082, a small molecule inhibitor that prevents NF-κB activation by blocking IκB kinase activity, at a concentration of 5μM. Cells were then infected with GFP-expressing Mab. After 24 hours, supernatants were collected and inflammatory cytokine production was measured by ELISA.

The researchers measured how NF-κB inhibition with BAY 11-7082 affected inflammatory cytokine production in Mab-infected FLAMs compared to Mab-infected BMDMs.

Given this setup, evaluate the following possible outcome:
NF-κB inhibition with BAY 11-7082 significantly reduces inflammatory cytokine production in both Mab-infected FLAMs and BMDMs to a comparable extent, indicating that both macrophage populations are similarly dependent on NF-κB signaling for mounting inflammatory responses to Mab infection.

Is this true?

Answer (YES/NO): NO